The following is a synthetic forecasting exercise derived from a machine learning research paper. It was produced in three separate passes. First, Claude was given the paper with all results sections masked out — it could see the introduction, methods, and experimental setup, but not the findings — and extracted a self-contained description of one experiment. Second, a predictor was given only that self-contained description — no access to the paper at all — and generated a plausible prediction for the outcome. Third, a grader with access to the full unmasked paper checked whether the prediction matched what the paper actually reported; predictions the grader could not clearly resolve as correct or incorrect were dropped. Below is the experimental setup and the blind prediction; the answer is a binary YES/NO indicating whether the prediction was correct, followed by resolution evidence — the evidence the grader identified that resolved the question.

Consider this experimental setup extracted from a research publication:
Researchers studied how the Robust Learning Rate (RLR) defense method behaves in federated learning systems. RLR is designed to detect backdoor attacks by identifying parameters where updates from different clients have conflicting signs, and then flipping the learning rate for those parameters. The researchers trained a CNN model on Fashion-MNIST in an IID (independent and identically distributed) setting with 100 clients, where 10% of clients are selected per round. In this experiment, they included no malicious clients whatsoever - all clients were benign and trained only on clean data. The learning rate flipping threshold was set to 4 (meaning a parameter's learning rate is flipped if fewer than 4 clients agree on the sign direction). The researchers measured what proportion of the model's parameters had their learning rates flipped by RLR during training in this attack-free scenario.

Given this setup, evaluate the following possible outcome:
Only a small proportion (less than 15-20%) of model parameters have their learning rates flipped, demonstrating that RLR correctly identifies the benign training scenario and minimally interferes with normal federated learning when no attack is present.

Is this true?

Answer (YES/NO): NO